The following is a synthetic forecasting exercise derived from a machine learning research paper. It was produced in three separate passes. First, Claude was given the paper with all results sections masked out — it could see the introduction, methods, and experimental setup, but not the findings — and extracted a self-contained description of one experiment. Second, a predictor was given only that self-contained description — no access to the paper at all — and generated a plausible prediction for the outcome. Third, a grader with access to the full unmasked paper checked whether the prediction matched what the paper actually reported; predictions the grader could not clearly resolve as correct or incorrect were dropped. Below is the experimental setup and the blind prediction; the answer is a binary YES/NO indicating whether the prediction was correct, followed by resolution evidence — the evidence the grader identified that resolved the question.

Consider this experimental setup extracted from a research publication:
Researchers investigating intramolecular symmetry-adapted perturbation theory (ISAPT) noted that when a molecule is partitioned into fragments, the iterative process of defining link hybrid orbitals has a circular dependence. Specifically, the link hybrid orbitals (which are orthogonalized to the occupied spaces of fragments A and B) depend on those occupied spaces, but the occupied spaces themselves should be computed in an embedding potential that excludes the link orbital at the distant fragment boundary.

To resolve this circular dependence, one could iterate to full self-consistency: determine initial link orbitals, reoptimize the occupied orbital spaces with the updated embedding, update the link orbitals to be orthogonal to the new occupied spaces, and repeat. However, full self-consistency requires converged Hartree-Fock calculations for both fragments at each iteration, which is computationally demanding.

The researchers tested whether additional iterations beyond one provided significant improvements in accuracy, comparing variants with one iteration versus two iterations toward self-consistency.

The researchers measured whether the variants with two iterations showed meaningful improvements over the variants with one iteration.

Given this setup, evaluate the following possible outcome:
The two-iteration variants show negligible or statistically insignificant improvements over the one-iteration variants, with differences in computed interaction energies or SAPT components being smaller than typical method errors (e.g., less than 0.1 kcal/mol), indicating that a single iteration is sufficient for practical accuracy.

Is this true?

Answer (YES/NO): YES